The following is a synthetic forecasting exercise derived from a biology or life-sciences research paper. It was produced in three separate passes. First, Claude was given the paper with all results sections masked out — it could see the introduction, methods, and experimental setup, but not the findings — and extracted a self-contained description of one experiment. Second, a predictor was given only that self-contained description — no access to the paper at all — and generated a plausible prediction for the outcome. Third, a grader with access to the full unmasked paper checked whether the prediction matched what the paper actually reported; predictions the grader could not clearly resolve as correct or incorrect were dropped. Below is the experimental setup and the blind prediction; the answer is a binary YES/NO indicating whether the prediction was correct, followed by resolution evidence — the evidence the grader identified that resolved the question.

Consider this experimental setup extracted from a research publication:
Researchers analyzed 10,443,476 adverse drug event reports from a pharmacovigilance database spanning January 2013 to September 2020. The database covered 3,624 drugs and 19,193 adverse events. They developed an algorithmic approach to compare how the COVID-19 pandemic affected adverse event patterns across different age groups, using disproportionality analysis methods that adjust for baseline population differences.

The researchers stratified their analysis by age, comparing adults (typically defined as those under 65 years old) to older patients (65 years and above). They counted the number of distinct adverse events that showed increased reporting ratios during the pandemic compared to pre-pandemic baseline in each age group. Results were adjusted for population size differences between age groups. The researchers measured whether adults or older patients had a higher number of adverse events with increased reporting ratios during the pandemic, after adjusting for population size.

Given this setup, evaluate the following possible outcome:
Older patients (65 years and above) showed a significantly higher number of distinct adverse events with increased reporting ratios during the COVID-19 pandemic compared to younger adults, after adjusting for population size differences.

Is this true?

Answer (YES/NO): NO